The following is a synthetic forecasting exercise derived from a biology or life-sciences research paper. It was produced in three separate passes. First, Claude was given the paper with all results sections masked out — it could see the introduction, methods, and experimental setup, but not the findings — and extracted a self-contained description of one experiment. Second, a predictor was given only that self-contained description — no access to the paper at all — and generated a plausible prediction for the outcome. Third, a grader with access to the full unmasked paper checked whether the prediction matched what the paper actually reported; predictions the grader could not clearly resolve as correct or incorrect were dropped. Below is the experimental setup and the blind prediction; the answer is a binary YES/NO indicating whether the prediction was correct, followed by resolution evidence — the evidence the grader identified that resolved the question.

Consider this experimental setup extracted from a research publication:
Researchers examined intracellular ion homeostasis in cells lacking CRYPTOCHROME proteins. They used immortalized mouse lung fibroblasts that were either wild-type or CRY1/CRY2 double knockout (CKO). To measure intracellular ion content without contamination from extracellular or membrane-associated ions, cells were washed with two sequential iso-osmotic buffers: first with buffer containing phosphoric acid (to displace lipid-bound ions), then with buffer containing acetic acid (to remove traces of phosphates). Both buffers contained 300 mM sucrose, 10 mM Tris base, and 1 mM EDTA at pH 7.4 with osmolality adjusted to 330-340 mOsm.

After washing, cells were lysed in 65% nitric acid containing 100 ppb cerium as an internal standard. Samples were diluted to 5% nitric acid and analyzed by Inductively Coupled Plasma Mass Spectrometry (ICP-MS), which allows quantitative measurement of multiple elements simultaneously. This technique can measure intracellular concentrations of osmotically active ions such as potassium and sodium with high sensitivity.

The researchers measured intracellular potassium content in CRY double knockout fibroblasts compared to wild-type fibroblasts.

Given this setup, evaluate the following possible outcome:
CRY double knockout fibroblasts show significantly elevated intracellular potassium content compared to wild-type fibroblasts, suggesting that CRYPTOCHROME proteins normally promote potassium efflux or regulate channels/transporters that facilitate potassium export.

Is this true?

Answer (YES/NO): NO